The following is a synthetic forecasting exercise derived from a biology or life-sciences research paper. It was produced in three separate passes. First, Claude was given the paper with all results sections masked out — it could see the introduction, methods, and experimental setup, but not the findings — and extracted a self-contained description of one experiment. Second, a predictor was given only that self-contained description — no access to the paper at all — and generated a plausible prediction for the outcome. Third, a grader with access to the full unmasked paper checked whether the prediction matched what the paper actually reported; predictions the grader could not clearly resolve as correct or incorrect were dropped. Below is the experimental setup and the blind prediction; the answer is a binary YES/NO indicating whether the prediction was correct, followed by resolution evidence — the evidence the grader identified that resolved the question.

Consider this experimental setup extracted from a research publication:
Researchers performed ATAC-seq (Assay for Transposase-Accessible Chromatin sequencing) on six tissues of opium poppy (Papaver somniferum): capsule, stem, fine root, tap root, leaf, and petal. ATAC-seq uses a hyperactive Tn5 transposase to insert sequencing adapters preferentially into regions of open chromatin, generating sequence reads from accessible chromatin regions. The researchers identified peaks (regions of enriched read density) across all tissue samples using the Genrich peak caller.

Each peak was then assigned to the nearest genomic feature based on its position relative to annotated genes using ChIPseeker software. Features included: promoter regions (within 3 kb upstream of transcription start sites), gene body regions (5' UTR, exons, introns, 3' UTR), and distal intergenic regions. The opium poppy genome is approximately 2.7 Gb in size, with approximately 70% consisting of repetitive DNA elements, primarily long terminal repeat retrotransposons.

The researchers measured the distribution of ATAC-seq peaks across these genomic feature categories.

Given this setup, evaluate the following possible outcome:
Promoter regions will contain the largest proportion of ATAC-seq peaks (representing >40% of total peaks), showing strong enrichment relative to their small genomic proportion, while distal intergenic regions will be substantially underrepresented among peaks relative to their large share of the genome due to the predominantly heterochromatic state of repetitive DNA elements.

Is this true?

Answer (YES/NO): NO